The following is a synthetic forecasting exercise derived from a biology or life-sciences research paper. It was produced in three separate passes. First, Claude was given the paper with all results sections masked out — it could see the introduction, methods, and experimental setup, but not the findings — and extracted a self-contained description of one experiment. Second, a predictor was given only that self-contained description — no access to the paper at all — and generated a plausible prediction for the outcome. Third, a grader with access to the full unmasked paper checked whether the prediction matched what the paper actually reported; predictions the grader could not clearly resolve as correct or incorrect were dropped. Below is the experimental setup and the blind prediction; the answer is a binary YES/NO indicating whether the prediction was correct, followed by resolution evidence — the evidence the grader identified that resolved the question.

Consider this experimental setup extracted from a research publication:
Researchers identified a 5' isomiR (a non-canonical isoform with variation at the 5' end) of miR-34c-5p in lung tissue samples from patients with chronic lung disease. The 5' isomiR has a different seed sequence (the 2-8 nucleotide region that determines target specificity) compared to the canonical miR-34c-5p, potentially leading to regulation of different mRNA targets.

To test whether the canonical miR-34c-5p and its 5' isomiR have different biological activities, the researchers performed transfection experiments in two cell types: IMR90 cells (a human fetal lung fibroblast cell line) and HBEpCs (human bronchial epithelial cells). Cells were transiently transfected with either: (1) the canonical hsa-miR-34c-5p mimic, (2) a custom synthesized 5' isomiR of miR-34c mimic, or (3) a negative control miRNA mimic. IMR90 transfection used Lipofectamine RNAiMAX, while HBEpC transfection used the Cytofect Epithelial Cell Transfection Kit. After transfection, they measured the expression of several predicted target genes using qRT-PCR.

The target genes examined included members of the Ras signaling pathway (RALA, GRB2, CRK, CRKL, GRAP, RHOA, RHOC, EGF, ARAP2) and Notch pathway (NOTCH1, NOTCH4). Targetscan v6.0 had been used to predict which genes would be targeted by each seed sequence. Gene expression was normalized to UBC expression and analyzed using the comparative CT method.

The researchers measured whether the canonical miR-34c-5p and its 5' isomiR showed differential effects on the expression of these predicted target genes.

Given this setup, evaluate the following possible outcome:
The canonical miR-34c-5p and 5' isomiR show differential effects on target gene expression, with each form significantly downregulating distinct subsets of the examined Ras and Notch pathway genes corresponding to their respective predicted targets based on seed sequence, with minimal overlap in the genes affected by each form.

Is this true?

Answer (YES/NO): YES